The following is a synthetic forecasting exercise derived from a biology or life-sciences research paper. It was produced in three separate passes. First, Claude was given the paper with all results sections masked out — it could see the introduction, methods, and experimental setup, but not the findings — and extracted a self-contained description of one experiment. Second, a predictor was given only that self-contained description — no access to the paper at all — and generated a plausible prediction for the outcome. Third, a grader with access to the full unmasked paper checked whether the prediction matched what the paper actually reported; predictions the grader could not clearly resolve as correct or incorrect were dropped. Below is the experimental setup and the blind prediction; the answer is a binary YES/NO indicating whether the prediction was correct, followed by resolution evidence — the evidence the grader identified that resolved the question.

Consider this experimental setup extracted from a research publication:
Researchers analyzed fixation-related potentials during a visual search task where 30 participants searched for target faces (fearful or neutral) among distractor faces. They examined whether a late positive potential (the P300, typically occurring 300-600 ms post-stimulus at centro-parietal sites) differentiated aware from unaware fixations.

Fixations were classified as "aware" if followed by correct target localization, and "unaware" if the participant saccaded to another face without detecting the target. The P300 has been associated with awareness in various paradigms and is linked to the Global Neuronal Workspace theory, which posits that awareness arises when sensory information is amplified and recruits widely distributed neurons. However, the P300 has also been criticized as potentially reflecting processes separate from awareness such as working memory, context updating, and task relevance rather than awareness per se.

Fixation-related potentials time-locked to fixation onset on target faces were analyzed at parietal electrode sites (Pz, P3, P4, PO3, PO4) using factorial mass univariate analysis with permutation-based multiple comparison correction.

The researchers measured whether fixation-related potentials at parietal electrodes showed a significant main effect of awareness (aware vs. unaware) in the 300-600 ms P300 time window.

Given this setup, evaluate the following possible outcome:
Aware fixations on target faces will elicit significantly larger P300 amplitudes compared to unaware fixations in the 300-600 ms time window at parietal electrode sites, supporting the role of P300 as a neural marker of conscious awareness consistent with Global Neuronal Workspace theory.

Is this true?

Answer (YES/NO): NO